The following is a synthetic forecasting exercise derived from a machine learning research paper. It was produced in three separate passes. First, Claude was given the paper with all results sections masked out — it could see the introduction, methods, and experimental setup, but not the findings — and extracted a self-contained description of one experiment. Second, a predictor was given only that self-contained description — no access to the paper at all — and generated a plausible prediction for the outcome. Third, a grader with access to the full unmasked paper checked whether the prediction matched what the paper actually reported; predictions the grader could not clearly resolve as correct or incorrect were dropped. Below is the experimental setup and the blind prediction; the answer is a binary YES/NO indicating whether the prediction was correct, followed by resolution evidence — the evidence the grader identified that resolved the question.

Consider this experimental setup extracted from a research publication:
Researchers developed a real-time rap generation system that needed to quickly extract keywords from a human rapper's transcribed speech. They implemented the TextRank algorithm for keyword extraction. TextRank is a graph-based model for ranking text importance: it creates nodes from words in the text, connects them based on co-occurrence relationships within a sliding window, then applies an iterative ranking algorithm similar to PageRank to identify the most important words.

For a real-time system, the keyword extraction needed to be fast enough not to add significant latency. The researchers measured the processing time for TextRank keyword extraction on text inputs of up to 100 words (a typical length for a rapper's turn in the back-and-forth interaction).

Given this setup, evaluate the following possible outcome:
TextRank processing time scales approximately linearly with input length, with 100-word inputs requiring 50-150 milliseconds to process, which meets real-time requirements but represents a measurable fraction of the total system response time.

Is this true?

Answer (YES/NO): NO